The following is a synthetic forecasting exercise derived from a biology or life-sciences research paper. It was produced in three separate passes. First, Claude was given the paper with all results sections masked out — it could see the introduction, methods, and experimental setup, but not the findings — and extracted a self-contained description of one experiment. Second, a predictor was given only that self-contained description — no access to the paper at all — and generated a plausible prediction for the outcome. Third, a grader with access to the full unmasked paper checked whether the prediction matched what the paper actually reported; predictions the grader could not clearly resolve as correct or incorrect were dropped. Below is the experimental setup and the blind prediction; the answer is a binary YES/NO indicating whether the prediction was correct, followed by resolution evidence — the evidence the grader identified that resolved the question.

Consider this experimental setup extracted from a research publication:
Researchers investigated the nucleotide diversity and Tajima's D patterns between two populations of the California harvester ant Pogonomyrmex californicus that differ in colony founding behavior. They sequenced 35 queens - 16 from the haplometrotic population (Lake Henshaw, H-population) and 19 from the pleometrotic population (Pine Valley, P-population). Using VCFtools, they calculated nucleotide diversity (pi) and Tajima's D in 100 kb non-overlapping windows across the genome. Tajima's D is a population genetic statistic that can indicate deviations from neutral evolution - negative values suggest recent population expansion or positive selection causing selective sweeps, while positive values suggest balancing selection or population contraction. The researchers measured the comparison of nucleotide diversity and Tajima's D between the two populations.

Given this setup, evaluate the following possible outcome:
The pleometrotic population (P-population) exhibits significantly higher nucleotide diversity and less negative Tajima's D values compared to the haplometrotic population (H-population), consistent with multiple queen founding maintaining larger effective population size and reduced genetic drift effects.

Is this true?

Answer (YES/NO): NO